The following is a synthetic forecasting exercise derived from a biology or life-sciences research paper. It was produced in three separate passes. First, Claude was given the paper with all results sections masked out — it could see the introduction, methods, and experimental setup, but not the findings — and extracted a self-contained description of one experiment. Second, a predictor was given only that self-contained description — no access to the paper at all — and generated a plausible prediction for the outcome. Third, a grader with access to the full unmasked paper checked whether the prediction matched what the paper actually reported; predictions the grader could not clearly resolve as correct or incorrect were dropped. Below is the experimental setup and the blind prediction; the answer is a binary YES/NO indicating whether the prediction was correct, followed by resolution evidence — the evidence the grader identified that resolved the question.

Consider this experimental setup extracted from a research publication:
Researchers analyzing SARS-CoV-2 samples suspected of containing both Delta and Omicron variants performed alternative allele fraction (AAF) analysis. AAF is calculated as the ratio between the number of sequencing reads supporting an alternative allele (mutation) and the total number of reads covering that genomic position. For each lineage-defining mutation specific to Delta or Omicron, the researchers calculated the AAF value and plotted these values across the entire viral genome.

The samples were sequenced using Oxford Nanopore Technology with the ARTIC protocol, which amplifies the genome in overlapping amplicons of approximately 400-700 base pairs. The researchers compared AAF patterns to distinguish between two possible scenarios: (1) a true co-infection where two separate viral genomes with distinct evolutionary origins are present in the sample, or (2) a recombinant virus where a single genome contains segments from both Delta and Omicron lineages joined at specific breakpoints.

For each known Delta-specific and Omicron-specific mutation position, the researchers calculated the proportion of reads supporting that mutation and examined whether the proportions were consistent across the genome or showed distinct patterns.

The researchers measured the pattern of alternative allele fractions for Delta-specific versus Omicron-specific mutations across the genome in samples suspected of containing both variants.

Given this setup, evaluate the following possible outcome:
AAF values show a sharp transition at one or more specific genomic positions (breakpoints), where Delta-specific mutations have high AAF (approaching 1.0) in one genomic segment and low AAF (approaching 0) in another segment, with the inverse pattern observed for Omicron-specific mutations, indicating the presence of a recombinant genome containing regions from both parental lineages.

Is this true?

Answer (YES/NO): YES